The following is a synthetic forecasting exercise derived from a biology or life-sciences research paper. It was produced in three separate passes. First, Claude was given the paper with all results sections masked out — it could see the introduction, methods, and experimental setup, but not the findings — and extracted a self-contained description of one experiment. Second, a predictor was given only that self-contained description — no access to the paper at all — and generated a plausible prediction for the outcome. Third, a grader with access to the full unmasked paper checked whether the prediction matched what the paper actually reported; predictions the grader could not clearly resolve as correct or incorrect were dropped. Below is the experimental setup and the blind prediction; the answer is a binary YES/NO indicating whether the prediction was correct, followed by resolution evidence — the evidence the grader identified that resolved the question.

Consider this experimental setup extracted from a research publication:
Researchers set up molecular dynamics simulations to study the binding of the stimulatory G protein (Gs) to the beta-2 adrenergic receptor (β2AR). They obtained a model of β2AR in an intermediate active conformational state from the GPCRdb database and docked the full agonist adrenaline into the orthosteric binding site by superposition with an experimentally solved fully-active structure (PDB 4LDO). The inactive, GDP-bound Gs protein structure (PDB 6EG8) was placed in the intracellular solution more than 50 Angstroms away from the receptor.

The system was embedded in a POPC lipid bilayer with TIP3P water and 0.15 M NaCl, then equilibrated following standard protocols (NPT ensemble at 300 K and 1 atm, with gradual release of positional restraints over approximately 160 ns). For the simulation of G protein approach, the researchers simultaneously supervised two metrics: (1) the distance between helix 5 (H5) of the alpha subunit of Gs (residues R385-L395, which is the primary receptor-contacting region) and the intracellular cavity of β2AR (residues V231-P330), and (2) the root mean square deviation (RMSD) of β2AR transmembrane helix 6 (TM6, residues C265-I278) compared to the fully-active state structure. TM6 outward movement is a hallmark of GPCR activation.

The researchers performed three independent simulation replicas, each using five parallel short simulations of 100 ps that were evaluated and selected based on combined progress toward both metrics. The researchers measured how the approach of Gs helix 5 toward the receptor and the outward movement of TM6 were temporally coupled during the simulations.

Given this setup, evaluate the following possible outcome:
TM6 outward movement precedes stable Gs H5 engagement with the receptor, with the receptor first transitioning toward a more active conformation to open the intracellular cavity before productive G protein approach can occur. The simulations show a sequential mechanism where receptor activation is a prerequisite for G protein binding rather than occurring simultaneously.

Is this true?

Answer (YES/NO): NO